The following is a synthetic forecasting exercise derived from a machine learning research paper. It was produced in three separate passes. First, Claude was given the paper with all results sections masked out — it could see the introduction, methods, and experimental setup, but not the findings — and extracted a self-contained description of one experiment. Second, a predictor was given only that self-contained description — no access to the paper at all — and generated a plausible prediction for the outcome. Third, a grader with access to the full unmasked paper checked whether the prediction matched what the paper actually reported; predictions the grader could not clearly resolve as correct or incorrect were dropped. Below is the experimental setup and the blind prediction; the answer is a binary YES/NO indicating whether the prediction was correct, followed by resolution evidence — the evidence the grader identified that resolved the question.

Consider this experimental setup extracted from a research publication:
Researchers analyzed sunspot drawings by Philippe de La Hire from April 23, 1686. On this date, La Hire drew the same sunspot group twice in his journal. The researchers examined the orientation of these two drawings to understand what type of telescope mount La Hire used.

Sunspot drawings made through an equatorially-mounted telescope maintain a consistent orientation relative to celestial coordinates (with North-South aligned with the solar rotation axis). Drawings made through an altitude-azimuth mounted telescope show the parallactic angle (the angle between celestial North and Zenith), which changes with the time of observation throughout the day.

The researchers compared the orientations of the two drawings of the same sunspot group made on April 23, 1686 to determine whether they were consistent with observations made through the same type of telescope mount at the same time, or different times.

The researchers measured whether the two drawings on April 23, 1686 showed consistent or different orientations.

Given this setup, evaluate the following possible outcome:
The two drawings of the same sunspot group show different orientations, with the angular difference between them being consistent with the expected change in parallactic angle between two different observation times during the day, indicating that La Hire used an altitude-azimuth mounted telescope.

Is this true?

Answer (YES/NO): YES